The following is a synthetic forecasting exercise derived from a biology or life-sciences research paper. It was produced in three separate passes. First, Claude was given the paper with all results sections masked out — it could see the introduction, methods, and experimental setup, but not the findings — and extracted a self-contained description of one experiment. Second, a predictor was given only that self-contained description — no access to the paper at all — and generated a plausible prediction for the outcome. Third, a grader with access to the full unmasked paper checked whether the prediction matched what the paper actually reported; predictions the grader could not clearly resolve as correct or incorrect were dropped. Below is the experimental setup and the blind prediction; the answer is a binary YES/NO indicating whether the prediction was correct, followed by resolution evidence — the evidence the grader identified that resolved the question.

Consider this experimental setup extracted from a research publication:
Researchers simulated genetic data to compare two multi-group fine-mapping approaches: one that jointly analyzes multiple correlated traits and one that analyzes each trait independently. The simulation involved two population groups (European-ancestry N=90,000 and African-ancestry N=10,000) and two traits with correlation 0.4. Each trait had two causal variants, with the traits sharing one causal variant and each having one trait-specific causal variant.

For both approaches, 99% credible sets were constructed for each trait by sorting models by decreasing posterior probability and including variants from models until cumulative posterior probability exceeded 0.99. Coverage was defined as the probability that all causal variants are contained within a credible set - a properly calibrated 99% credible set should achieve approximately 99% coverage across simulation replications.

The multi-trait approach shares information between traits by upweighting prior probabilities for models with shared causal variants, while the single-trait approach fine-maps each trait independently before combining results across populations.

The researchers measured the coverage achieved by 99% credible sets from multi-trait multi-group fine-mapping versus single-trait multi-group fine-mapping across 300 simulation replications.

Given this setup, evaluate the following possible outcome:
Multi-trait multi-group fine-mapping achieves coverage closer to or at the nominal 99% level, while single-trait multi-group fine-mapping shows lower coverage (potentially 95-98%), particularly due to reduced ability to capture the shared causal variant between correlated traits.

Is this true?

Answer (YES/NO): NO